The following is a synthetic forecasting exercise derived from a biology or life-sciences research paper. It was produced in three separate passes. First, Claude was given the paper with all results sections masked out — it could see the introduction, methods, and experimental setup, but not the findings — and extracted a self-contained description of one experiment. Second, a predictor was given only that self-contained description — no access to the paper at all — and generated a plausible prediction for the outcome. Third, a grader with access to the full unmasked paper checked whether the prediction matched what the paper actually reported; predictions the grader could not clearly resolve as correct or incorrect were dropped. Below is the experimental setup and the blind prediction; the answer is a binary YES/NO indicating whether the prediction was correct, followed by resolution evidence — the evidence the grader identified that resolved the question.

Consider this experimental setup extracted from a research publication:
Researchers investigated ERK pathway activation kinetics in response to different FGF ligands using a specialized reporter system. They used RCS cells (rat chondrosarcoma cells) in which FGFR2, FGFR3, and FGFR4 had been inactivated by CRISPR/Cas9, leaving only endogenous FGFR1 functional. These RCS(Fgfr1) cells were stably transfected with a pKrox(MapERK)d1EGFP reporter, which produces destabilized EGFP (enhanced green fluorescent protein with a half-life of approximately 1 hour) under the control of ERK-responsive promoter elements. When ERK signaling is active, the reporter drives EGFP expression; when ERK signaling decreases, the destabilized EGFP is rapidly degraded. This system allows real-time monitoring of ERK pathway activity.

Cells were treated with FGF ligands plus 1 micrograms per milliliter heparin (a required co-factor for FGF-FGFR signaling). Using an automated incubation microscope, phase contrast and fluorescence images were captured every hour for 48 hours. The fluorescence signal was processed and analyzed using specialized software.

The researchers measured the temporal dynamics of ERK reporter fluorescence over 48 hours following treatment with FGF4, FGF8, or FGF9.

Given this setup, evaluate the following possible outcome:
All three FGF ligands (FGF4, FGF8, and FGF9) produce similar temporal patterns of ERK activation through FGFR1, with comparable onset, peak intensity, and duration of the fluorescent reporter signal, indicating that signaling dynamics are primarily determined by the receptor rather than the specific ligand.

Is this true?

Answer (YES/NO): NO